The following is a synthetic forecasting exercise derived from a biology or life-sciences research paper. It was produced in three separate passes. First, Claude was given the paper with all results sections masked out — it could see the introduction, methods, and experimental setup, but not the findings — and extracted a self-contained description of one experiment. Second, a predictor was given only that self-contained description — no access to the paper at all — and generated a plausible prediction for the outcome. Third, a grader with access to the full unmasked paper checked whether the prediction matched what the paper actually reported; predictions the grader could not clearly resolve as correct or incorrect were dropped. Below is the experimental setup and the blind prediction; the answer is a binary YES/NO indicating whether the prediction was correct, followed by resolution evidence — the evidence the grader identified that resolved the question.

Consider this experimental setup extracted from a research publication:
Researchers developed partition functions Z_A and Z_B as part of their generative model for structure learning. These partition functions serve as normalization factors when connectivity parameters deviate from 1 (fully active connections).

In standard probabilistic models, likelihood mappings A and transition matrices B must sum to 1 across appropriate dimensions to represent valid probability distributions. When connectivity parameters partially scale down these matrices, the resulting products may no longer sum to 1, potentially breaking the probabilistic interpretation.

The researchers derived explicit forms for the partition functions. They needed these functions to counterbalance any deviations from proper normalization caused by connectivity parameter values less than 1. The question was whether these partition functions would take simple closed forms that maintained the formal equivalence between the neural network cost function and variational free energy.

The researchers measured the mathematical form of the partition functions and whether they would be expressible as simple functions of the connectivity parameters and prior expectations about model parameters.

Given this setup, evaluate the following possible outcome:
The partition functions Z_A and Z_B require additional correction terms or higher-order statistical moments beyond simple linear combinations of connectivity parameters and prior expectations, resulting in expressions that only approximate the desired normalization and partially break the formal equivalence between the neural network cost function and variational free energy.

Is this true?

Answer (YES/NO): NO